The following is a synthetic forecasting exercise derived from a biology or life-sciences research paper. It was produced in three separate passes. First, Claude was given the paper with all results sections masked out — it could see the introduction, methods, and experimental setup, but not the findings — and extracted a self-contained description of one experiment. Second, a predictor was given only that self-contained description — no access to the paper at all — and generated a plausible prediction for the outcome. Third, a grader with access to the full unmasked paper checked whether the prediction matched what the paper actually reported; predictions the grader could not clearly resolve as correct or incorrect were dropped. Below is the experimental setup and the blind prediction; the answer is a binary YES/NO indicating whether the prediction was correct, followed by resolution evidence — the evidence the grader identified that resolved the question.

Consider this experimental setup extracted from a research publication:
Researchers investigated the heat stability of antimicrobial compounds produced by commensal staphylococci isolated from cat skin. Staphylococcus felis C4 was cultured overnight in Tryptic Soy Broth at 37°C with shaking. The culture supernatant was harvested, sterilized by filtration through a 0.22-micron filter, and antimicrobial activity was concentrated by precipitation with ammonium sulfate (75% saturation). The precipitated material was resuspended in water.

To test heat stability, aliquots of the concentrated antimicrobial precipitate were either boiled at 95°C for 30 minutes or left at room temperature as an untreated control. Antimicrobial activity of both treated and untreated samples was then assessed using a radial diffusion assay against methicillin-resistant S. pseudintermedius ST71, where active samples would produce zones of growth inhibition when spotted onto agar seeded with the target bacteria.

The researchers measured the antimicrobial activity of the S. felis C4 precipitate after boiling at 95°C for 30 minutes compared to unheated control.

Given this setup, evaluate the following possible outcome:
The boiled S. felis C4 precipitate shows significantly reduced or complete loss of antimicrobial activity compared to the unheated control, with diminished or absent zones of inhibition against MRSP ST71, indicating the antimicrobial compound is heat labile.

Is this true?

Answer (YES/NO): NO